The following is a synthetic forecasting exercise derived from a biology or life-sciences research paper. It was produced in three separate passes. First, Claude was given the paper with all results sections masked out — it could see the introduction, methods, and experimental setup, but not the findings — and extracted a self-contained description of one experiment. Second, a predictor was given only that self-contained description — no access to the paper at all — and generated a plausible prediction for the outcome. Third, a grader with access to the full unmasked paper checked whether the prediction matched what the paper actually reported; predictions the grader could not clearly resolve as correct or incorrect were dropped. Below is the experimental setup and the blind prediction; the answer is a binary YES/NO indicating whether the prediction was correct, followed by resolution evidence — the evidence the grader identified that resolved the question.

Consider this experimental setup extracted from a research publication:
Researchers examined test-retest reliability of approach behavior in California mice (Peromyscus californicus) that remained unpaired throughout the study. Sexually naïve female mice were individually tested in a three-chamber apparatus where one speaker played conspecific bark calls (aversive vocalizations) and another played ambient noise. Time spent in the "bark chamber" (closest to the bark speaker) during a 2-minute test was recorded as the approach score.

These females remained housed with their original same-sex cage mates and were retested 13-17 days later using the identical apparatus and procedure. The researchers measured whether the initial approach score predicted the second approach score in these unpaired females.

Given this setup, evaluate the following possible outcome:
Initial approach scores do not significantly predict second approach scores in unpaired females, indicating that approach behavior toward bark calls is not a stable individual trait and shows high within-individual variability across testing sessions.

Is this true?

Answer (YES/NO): NO